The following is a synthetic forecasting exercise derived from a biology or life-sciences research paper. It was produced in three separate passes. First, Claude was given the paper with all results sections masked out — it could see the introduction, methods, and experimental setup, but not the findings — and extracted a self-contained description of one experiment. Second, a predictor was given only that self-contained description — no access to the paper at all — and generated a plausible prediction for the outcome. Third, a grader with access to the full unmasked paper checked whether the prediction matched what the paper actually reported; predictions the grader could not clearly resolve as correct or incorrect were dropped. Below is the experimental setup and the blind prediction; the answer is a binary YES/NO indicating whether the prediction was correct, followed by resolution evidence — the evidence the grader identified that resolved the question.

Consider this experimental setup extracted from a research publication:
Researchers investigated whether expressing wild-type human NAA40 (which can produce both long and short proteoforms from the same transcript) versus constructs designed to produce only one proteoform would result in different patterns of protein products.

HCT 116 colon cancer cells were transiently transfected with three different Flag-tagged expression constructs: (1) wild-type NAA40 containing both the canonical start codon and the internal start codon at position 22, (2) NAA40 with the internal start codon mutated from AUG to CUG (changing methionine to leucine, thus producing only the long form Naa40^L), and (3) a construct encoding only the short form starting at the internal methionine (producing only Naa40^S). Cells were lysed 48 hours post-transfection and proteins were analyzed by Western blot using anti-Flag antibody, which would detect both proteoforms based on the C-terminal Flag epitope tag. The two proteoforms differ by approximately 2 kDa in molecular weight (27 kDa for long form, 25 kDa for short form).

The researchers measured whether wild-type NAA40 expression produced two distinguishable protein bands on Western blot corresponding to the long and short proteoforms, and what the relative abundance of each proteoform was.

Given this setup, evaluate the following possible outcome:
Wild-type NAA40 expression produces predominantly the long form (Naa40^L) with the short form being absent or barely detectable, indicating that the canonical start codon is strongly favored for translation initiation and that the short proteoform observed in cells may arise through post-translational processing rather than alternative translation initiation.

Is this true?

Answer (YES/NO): NO